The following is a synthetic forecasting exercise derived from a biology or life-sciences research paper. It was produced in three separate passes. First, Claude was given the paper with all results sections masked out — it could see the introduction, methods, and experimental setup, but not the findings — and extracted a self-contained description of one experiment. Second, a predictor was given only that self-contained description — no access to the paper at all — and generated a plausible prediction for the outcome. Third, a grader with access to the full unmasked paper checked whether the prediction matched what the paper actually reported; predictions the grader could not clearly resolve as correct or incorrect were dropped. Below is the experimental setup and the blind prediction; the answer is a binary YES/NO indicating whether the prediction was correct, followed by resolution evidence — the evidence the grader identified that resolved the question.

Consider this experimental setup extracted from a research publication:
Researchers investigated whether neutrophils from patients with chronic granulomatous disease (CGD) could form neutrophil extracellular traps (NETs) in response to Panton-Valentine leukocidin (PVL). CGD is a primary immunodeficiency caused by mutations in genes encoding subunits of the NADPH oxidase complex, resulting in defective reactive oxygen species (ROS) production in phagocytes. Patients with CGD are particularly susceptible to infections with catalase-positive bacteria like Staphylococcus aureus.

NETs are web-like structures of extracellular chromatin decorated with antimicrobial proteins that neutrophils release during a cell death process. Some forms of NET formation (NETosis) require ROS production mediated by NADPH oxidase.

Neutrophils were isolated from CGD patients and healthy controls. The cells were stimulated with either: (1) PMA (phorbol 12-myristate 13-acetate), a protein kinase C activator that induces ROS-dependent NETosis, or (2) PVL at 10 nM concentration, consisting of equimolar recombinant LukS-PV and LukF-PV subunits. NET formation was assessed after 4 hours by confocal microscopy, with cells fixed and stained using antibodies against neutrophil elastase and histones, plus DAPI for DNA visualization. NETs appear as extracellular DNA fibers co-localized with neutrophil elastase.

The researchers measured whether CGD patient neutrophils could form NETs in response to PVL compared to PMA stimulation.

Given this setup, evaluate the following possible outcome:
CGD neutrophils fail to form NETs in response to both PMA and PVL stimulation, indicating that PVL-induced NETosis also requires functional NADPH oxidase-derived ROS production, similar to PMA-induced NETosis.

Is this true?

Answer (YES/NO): NO